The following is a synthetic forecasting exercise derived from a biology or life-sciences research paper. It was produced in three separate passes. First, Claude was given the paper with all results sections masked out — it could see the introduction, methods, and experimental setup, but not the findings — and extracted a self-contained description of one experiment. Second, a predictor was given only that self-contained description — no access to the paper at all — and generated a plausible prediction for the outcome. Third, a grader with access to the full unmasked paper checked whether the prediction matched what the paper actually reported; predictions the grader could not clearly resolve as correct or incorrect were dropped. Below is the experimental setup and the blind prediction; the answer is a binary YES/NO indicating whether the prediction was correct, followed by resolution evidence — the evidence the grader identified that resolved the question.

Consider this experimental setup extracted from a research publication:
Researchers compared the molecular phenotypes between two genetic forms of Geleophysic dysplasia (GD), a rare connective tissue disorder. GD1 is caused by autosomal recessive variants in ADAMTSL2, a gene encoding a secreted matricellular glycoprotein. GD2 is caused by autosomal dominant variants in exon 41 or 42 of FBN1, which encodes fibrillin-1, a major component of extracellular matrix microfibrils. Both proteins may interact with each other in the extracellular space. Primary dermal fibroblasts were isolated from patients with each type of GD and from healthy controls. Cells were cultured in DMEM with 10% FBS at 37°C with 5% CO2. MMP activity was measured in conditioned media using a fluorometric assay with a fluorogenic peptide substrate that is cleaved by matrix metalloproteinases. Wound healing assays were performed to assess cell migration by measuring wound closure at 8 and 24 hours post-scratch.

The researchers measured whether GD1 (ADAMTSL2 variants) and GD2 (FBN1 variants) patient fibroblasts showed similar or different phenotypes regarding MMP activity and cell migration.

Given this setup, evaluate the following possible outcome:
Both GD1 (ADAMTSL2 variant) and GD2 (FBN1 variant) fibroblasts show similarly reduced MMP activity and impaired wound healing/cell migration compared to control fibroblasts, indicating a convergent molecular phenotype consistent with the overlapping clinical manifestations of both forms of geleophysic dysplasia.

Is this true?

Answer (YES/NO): NO